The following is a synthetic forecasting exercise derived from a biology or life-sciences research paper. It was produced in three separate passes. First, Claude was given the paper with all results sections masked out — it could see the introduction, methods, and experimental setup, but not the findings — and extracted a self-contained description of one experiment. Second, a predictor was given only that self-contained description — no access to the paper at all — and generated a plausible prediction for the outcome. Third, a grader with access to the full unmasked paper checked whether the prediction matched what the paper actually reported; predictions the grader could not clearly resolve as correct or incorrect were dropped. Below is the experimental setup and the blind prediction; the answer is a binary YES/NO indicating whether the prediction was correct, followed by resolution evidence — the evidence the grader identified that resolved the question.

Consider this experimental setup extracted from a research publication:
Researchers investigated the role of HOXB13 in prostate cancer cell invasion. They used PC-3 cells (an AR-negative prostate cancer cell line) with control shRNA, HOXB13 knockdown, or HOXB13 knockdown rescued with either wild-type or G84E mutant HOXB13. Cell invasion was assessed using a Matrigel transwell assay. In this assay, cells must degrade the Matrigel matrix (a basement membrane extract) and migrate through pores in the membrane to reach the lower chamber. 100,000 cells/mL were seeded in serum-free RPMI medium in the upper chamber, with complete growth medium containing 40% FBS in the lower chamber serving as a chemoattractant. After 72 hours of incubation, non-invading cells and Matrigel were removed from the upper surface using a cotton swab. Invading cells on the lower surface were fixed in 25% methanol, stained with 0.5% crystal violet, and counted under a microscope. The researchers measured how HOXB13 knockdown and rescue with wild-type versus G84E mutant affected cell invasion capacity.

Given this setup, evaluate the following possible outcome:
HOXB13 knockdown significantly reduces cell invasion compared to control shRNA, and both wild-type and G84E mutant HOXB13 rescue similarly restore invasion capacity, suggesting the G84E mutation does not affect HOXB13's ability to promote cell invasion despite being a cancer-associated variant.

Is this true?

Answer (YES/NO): NO